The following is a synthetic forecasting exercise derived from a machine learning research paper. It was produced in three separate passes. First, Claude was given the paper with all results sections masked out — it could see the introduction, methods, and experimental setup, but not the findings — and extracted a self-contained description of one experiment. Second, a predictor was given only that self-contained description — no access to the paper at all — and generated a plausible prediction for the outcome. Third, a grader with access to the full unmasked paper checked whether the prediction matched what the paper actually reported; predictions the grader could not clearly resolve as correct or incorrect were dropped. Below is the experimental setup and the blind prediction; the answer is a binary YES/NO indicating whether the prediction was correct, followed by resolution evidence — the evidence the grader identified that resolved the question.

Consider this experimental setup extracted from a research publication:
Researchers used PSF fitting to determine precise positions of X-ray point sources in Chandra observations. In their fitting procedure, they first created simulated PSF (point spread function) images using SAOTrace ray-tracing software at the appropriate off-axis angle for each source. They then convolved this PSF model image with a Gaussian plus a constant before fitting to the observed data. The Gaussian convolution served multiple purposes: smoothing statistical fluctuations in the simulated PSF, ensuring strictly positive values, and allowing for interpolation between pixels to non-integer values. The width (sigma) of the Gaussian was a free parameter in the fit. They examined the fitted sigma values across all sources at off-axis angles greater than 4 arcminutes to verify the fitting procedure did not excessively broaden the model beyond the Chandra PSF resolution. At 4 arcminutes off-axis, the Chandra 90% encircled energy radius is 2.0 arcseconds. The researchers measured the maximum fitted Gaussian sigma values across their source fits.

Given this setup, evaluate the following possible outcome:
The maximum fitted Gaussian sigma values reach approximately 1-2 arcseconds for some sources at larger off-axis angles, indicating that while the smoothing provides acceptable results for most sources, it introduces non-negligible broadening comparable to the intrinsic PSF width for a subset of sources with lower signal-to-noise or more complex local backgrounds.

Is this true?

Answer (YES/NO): NO